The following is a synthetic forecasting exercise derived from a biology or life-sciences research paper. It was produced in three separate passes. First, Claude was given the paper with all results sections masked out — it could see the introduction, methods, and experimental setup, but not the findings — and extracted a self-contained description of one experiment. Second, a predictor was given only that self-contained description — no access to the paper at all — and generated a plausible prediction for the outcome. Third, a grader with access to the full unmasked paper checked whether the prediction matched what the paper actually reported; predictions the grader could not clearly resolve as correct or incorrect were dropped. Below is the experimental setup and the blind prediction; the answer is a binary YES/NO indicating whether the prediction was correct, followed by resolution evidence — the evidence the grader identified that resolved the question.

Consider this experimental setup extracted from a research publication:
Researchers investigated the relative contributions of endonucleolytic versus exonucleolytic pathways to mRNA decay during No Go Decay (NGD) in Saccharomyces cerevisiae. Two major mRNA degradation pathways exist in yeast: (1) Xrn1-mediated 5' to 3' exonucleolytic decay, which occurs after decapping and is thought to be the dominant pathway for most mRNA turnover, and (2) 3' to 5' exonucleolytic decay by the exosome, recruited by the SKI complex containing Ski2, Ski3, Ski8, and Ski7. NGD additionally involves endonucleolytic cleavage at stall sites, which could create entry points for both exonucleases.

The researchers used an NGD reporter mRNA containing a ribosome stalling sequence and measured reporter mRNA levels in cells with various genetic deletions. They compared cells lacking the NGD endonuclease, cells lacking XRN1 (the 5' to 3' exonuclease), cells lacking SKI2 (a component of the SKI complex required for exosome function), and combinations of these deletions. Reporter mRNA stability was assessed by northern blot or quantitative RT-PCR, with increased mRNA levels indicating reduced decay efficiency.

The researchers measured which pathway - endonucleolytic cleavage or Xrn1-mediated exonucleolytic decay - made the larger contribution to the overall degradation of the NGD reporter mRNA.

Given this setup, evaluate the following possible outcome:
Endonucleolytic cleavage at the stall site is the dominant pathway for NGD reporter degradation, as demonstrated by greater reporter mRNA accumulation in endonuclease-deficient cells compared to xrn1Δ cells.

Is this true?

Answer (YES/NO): NO